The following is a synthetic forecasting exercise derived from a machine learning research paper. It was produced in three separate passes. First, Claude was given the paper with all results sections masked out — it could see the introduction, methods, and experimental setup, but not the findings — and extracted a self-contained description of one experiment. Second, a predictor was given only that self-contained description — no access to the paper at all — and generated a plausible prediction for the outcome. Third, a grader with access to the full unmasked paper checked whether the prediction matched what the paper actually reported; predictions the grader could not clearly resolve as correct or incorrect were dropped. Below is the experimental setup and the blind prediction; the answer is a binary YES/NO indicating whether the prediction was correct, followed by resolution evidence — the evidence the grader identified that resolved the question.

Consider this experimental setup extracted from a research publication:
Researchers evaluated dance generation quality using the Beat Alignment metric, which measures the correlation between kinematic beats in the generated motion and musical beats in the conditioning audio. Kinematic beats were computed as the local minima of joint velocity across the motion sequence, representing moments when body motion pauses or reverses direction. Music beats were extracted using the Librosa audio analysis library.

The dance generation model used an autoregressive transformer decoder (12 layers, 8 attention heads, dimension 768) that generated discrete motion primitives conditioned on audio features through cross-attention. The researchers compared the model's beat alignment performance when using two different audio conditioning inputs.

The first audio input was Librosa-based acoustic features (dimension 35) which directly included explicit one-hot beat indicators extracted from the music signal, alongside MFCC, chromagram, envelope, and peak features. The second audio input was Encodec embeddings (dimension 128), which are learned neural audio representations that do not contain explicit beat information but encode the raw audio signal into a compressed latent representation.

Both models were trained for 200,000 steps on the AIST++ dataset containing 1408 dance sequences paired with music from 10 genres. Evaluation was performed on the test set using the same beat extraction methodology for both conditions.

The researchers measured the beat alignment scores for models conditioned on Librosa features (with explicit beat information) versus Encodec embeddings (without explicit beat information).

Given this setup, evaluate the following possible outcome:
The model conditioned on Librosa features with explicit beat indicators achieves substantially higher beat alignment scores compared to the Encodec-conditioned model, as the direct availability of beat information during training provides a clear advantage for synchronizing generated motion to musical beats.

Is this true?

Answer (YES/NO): NO